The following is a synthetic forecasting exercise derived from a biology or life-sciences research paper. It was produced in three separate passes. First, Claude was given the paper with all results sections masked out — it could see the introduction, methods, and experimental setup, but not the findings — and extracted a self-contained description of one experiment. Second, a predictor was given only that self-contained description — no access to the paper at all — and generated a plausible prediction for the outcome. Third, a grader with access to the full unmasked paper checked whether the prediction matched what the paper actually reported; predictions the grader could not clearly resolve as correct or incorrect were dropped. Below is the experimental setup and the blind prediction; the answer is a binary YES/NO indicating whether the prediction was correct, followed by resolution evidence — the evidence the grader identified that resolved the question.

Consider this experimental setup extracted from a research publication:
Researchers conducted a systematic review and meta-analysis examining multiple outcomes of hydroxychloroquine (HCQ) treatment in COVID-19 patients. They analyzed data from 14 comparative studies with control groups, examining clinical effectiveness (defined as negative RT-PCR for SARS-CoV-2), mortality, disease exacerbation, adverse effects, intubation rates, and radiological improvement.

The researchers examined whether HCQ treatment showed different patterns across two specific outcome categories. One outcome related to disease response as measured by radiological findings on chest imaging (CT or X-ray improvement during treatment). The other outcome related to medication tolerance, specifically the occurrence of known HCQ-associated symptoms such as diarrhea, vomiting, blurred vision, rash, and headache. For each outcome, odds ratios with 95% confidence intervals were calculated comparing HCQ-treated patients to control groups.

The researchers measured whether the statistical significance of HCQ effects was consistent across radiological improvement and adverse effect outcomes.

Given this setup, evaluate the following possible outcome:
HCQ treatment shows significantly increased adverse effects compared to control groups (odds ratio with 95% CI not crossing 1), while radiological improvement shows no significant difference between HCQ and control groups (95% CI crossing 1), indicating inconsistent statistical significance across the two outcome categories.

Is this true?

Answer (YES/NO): NO